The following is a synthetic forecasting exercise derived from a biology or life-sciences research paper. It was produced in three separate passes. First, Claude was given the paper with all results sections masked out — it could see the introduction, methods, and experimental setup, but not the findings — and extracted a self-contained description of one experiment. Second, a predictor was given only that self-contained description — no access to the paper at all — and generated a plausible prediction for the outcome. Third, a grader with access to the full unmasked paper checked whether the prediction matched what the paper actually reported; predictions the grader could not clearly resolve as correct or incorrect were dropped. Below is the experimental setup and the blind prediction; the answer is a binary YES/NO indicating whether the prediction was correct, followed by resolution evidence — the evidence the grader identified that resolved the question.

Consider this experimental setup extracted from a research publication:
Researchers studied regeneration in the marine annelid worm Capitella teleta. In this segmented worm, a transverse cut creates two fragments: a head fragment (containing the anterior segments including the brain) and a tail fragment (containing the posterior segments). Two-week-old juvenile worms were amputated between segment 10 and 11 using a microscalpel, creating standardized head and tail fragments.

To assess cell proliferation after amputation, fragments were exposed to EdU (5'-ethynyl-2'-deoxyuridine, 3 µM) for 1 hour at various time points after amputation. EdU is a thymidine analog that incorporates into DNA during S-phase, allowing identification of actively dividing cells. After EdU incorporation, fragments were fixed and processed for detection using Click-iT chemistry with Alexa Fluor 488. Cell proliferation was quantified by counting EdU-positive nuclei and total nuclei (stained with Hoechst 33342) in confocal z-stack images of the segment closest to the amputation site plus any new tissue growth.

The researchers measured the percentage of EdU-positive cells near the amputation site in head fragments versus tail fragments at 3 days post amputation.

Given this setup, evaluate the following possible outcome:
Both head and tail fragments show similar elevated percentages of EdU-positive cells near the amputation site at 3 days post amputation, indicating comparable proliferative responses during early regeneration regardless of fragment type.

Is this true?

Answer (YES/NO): NO